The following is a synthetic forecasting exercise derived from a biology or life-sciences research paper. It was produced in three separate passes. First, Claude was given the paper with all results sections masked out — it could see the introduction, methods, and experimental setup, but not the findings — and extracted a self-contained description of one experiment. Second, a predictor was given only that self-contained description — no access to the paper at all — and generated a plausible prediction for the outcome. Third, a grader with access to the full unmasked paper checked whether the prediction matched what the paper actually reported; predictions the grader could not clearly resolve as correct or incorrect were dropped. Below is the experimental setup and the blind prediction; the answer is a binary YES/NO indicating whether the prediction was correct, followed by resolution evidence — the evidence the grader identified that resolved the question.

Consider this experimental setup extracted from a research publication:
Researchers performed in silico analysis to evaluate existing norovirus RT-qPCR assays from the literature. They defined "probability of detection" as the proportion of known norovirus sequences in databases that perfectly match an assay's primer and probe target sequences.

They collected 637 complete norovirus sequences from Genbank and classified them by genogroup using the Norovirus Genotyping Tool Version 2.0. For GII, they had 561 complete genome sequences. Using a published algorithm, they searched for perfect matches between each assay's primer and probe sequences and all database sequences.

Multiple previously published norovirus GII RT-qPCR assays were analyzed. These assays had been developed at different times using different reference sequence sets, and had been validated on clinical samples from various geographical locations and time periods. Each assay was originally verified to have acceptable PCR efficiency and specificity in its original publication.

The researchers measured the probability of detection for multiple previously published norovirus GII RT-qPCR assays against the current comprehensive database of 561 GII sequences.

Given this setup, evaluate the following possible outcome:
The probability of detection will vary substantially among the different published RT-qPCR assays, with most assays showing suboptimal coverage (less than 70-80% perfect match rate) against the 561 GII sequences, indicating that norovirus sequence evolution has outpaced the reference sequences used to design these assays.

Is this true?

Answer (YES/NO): YES